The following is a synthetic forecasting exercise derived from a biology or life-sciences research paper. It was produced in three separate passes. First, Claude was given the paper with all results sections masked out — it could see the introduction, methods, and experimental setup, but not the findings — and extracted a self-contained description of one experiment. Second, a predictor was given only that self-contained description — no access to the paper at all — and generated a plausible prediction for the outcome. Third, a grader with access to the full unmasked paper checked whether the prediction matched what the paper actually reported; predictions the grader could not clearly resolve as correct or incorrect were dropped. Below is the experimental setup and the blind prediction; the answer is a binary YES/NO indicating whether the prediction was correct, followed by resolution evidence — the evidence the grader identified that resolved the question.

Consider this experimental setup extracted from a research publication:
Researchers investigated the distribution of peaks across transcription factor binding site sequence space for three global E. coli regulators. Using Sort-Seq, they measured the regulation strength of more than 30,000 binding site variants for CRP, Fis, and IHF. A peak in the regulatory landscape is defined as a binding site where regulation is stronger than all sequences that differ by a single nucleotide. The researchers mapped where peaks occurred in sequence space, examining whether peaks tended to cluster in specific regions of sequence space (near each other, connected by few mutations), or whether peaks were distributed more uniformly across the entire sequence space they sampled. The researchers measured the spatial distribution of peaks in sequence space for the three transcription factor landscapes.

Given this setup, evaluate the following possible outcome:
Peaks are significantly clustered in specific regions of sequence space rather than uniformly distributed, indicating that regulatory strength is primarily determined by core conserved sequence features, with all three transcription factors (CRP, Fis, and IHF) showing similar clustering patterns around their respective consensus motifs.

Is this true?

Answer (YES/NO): NO